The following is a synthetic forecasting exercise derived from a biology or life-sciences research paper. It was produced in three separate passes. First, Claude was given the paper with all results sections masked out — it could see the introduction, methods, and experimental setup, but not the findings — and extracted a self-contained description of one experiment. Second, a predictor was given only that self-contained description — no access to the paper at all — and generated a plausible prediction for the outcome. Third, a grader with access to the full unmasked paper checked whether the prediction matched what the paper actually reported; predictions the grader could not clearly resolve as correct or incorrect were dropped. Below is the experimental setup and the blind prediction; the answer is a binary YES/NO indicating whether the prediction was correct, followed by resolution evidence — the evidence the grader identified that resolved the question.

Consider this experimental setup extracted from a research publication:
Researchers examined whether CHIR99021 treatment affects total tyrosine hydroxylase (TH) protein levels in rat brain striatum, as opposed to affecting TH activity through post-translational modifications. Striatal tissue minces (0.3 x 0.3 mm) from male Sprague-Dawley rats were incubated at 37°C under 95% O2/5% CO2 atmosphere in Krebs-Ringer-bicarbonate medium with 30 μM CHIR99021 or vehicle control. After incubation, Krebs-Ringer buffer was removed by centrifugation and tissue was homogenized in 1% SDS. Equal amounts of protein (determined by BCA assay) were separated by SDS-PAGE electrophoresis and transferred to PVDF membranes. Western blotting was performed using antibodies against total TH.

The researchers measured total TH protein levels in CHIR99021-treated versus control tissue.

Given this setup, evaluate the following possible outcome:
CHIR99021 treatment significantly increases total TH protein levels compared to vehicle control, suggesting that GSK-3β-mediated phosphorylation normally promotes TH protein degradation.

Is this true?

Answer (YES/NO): NO